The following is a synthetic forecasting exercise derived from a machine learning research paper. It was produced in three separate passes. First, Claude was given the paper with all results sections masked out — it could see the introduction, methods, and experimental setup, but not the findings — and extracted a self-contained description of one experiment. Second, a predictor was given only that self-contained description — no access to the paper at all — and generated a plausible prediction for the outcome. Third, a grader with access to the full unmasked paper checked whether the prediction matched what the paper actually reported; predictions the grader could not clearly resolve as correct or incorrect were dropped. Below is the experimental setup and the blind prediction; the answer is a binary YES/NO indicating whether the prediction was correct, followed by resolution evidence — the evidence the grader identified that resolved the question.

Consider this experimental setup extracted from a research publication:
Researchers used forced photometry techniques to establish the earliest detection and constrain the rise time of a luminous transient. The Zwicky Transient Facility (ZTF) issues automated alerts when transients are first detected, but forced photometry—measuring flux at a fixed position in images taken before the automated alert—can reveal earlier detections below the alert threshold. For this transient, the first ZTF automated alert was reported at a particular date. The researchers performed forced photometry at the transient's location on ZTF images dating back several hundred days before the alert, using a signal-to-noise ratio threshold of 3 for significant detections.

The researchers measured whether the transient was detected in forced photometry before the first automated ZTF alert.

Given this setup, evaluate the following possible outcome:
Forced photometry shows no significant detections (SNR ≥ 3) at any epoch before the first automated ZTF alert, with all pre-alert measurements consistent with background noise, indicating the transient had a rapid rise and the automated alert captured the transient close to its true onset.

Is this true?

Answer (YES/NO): NO